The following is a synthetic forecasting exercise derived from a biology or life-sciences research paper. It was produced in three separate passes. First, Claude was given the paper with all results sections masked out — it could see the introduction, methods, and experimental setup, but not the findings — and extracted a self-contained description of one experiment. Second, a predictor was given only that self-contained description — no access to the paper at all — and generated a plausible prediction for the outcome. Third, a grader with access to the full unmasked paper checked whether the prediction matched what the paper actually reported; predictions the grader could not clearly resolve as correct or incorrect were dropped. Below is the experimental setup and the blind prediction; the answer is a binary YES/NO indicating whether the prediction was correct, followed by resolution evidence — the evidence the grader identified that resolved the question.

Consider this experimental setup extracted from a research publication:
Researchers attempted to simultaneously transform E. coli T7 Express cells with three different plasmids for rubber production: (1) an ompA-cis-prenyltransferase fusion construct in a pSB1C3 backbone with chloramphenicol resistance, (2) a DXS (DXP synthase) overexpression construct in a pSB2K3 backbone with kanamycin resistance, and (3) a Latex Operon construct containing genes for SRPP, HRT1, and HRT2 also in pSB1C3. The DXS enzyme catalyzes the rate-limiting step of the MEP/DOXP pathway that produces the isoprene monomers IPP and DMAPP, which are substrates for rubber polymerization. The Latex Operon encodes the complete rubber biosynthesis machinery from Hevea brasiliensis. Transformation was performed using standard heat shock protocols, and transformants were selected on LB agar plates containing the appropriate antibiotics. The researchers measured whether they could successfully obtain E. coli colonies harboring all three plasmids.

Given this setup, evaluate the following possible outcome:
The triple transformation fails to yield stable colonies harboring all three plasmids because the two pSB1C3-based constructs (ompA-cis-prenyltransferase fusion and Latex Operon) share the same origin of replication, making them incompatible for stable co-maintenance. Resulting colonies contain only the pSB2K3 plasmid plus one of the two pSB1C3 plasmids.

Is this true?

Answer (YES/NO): YES